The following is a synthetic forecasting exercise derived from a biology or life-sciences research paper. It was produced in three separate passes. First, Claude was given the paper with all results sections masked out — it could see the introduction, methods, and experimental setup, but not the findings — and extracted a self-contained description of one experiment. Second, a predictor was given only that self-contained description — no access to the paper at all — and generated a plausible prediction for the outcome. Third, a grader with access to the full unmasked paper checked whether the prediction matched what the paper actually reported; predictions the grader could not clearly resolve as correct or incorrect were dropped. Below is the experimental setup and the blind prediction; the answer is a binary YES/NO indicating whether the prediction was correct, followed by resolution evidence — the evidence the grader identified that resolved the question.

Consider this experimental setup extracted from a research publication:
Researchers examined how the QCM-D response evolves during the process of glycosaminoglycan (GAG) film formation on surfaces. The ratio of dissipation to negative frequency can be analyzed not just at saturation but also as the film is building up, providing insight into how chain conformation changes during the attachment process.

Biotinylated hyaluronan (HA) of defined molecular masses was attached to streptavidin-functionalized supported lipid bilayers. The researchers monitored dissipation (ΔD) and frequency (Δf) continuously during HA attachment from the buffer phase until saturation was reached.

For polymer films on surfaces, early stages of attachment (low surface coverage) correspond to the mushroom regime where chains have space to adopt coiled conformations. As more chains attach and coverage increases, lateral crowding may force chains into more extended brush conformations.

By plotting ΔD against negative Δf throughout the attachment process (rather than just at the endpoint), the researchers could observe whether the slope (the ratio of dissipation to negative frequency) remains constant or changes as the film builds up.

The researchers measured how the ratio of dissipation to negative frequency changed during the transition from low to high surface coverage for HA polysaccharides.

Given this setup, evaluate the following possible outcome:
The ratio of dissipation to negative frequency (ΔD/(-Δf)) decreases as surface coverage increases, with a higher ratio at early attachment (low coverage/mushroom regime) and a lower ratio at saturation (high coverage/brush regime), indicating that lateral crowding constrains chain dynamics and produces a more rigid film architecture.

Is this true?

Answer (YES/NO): NO